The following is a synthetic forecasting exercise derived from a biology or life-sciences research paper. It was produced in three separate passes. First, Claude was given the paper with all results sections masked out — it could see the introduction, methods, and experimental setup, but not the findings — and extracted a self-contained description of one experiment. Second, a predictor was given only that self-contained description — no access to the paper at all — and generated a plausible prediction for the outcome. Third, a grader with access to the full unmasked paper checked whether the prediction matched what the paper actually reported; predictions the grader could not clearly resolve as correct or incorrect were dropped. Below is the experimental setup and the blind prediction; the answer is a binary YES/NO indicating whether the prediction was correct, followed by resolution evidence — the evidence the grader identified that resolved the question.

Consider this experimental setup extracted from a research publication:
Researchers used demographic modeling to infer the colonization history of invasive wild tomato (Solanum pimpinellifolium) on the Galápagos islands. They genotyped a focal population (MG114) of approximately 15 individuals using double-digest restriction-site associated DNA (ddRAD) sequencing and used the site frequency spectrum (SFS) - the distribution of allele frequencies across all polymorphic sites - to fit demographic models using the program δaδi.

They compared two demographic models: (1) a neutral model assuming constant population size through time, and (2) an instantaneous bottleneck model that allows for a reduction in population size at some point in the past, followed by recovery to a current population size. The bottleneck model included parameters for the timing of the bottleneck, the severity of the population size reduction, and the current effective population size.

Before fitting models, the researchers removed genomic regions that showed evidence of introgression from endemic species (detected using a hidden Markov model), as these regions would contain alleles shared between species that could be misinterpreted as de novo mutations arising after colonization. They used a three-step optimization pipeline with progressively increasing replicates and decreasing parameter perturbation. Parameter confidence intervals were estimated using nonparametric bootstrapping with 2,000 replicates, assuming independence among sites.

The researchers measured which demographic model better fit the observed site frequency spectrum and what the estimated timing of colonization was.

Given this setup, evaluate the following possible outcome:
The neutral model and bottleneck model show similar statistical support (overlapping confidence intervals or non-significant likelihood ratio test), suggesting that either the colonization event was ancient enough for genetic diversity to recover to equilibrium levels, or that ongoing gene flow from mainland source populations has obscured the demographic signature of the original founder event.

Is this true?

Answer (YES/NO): NO